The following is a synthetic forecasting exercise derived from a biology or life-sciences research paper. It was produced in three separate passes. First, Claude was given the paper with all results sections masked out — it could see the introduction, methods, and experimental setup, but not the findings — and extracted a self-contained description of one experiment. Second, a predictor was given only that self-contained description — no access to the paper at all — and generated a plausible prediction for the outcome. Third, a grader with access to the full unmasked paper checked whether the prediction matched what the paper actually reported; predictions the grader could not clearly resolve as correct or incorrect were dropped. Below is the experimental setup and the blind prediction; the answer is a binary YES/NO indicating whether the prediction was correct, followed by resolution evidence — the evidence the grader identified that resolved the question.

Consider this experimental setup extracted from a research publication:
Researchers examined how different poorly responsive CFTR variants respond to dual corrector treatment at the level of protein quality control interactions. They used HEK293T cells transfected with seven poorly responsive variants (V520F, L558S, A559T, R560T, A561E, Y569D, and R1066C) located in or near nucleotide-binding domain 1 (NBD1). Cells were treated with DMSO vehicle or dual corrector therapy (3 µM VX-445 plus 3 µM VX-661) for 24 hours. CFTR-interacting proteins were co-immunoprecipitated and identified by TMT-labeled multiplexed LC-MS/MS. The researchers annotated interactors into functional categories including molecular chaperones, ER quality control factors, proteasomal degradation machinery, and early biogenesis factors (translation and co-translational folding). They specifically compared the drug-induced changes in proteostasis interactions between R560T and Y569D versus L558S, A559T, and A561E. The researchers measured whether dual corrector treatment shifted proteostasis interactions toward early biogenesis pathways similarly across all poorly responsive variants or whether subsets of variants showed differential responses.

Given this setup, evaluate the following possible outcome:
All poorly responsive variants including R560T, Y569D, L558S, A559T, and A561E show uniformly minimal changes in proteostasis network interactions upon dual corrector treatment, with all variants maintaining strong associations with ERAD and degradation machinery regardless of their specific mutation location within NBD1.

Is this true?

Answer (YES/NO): NO